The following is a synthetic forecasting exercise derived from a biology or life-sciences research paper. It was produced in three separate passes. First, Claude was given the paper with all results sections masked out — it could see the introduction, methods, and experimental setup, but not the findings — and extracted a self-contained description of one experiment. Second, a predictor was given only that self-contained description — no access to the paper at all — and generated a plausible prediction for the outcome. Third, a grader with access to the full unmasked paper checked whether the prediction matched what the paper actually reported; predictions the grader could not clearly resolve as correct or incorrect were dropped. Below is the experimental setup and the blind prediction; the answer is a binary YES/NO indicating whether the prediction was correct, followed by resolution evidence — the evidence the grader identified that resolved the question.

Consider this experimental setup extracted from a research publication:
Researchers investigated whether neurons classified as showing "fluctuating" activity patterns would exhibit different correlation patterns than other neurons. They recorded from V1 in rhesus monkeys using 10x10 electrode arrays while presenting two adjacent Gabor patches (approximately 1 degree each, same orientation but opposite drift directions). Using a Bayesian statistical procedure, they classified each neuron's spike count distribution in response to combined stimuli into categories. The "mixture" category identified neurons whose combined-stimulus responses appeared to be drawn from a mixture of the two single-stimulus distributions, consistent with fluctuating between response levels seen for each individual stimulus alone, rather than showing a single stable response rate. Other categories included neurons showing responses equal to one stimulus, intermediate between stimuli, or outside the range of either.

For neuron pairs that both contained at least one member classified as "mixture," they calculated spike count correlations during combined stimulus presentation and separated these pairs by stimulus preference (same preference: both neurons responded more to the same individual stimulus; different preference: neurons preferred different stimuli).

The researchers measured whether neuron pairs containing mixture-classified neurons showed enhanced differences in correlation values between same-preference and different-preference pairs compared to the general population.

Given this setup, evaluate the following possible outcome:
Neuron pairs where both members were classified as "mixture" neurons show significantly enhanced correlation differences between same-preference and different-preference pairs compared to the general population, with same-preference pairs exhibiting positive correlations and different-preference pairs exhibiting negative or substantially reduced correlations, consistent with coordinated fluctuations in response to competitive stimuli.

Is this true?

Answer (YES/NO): YES